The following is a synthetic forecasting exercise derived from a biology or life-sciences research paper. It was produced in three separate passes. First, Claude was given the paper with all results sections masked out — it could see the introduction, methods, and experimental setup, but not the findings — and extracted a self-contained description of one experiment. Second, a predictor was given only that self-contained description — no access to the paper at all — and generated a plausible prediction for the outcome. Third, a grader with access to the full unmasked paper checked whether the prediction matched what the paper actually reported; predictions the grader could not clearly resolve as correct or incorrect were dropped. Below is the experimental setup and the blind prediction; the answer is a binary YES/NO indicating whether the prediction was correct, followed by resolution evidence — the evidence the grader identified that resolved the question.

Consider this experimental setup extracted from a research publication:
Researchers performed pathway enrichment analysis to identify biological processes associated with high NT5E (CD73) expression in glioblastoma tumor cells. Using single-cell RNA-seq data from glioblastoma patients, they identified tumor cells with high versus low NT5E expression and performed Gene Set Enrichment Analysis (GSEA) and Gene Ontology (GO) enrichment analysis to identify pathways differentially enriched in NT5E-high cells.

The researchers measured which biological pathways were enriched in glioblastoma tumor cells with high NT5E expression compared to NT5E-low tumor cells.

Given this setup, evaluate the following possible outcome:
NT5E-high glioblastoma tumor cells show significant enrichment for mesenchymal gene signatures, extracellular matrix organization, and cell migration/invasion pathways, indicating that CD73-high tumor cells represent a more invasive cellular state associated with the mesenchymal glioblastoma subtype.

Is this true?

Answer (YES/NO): NO